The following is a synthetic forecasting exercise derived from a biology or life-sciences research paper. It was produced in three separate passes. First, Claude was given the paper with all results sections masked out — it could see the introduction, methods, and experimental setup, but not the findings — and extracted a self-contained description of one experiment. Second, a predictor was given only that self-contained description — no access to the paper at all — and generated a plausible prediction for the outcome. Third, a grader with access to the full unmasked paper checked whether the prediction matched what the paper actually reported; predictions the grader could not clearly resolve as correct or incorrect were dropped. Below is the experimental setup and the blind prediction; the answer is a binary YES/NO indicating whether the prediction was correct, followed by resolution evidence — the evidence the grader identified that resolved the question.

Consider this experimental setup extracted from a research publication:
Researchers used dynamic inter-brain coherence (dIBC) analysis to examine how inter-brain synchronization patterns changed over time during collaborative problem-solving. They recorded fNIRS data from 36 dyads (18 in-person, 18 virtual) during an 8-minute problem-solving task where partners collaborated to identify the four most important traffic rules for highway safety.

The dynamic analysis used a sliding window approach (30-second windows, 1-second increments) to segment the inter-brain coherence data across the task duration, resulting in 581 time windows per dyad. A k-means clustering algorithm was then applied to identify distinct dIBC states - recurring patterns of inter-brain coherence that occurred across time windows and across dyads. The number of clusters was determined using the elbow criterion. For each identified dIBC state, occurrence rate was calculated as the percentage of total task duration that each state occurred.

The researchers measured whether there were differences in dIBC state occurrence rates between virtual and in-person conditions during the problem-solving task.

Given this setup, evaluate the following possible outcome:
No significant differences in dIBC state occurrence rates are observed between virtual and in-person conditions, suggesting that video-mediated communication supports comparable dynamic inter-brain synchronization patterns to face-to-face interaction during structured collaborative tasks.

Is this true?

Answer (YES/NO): NO